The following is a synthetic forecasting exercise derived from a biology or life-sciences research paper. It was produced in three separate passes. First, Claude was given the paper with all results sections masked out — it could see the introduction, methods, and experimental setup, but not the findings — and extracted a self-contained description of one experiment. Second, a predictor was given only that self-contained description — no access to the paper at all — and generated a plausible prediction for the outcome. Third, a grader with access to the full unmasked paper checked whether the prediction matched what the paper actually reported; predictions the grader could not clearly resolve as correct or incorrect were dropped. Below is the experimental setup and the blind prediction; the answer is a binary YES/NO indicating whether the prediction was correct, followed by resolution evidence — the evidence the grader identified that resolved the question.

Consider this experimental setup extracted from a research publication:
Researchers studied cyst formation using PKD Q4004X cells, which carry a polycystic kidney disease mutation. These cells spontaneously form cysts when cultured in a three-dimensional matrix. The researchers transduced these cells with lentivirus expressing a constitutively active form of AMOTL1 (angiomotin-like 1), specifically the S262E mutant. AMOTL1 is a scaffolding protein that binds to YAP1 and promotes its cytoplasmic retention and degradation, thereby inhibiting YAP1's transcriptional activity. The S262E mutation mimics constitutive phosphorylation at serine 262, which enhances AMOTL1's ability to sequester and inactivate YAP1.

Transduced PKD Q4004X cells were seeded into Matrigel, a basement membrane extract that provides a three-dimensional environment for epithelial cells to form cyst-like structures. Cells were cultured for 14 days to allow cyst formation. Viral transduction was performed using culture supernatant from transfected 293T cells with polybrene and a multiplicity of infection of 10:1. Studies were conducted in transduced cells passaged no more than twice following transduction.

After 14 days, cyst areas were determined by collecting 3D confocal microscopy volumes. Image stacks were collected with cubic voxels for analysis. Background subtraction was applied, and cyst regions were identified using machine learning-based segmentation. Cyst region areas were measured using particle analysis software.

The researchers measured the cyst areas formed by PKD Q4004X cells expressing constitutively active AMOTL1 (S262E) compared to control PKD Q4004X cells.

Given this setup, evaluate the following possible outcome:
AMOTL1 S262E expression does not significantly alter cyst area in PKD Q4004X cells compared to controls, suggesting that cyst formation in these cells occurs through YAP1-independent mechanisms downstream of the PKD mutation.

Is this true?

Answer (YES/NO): NO